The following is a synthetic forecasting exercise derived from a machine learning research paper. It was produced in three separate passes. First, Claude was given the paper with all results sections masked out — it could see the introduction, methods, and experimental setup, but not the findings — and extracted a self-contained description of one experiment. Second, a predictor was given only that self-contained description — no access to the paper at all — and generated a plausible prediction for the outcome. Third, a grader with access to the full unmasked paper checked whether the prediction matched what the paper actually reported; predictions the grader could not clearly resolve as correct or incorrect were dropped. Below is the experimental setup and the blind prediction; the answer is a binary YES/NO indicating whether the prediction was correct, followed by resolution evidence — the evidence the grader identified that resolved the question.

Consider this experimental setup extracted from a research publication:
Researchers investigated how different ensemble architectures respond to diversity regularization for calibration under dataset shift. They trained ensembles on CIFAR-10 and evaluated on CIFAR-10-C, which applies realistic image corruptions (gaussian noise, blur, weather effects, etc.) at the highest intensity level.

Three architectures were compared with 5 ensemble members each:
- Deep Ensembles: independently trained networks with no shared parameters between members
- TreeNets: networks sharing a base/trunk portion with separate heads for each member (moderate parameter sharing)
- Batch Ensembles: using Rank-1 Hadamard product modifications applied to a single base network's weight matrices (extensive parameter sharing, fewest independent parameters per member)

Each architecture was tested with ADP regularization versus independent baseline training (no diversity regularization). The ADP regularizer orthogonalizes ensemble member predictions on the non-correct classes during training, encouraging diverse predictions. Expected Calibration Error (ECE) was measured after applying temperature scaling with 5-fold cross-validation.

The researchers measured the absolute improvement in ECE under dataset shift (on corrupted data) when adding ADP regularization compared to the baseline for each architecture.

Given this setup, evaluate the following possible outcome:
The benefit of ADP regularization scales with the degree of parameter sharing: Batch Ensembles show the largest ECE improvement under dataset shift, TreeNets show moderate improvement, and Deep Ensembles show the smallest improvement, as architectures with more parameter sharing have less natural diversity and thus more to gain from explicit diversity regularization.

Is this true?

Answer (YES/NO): YES